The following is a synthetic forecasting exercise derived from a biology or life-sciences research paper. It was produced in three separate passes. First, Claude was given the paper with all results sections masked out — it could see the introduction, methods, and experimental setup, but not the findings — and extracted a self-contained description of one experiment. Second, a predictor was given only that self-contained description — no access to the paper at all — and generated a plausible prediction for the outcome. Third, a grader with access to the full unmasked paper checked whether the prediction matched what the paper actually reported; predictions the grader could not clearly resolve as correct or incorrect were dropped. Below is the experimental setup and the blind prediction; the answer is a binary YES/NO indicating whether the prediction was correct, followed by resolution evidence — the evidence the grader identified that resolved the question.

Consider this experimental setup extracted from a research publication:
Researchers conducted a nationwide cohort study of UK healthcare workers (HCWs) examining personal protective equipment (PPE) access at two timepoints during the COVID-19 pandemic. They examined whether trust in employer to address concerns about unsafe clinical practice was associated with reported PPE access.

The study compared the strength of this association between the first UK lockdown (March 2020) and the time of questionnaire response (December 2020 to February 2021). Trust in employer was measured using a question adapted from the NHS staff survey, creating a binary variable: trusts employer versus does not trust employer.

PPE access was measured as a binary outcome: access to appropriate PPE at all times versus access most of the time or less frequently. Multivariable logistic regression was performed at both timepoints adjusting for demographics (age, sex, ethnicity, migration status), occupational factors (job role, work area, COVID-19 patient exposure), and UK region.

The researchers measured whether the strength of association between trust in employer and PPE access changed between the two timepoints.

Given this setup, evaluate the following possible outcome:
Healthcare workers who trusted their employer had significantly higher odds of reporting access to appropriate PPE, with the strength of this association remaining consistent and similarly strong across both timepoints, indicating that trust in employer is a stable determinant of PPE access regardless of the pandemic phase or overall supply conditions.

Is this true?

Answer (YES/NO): NO